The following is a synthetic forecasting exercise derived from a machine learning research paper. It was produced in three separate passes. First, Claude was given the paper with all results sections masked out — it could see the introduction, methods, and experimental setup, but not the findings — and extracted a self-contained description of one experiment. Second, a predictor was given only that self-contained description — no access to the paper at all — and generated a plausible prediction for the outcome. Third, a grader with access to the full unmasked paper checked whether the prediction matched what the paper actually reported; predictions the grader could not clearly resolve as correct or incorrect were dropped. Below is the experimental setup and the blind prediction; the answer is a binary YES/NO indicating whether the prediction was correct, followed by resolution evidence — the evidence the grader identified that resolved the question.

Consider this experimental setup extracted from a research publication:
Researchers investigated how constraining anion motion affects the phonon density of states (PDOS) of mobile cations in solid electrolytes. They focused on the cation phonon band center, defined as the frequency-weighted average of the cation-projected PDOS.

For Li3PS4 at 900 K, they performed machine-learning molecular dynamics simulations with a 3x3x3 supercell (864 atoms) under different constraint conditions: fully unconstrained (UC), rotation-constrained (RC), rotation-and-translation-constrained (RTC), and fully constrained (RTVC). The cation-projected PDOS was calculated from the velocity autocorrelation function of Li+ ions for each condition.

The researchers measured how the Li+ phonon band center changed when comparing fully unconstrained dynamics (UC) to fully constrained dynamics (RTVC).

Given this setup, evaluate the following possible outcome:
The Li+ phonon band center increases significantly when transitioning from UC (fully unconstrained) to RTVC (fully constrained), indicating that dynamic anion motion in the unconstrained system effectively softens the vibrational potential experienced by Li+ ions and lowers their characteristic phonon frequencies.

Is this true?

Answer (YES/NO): YES